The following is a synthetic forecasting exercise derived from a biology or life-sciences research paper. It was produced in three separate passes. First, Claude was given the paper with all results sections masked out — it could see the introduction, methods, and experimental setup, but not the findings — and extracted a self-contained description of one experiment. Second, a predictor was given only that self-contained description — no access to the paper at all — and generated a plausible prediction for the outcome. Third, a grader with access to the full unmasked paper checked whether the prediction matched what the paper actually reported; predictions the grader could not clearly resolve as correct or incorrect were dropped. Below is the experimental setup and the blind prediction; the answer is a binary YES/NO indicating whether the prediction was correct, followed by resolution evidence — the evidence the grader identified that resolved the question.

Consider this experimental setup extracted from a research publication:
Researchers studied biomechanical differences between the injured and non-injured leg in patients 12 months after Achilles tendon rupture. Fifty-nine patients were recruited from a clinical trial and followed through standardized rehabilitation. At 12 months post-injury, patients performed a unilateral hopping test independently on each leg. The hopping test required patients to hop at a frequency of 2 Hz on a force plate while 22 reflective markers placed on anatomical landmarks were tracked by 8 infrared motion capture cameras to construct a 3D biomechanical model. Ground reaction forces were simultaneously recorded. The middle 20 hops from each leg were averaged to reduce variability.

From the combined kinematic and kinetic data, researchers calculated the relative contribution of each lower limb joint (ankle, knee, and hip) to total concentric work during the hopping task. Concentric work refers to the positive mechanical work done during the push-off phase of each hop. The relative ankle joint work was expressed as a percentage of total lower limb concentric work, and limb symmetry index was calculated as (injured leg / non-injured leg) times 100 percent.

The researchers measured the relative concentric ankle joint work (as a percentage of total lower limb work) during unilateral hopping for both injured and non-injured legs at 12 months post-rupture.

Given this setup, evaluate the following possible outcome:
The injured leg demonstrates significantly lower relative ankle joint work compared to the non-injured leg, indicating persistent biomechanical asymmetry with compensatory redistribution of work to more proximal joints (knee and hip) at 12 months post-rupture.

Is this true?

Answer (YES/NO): YES